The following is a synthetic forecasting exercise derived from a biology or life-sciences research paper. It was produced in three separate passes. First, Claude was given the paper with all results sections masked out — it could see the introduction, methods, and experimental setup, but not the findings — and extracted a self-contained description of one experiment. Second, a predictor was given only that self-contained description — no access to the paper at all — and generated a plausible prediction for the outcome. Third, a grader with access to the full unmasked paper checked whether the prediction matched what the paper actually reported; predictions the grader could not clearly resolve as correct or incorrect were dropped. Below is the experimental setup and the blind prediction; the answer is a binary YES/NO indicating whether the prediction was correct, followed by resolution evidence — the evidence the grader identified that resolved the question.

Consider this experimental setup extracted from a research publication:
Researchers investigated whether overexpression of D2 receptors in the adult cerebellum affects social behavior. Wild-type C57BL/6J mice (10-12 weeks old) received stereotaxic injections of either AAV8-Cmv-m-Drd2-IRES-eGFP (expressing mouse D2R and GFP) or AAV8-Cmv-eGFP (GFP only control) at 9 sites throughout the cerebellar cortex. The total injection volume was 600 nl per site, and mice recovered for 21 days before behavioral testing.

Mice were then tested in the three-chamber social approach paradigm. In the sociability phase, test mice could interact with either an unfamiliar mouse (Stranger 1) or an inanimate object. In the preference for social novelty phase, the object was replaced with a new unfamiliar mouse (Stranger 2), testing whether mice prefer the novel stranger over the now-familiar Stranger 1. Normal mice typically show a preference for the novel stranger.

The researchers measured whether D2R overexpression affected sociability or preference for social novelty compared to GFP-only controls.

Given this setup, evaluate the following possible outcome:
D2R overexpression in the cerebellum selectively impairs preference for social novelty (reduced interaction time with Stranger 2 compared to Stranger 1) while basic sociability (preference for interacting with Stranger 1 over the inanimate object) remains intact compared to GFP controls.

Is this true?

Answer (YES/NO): YES